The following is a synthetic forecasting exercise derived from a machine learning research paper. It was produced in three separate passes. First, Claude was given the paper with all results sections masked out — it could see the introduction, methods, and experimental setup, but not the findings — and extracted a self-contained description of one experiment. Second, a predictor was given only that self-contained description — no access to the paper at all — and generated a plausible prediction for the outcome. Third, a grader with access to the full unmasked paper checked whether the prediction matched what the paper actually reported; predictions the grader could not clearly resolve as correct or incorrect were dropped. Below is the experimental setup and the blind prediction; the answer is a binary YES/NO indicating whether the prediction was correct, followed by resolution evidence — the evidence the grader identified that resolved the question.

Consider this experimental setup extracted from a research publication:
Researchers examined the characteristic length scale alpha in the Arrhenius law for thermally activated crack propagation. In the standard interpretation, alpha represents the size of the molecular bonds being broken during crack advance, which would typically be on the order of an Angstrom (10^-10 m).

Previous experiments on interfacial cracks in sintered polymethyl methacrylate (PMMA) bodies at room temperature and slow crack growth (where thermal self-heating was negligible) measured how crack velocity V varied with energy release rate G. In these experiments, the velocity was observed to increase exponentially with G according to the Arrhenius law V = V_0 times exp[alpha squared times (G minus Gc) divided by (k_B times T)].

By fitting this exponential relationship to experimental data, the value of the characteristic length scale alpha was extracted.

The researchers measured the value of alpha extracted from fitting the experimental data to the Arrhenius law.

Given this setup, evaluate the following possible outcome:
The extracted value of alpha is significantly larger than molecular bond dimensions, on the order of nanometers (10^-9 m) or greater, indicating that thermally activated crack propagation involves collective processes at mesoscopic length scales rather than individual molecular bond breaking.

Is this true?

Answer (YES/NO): NO